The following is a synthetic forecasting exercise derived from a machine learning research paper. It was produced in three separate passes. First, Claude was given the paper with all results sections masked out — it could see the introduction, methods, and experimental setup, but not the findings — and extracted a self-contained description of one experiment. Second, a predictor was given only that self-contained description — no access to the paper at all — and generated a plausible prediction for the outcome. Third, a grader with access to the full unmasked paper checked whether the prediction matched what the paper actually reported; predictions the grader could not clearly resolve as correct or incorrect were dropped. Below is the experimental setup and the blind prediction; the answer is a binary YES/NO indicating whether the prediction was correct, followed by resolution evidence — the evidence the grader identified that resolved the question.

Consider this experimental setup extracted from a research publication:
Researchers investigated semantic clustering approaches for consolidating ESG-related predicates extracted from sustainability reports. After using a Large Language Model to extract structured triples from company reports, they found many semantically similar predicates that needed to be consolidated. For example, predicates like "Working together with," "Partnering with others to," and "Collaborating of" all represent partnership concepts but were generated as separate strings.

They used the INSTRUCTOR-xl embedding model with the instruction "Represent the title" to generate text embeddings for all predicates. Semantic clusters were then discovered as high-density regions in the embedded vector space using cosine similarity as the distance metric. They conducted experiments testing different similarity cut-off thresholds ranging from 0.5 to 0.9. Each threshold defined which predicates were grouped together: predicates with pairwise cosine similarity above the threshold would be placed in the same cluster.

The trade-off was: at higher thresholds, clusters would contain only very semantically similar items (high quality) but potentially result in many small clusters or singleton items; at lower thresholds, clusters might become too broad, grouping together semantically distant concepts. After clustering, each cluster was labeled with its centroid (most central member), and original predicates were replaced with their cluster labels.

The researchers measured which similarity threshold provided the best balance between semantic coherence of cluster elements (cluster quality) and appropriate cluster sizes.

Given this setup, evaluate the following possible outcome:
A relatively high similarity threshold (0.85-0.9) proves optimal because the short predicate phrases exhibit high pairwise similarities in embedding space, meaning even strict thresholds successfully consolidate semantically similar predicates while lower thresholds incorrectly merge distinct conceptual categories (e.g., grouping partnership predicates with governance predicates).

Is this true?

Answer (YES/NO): NO